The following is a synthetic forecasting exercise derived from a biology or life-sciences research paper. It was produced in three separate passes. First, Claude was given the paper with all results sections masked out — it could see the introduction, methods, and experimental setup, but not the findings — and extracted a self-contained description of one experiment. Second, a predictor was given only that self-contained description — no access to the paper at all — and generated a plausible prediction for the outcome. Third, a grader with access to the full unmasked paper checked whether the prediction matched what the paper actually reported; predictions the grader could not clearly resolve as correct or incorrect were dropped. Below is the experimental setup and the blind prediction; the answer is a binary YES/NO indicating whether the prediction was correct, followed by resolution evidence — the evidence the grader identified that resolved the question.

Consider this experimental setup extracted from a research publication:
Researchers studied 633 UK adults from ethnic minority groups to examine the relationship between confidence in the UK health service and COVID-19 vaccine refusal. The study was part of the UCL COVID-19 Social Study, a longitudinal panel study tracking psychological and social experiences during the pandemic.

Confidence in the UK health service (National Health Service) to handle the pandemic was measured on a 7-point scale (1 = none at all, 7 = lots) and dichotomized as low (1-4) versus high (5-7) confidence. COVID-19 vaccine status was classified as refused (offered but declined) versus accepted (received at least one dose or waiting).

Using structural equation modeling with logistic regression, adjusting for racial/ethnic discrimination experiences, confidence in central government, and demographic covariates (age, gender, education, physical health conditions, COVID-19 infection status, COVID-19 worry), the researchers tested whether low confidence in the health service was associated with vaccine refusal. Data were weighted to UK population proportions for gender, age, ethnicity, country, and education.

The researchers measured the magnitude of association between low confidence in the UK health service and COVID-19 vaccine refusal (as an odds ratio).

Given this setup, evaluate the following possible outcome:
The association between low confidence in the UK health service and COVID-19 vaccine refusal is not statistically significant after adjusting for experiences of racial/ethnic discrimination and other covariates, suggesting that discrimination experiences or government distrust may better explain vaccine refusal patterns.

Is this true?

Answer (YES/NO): NO